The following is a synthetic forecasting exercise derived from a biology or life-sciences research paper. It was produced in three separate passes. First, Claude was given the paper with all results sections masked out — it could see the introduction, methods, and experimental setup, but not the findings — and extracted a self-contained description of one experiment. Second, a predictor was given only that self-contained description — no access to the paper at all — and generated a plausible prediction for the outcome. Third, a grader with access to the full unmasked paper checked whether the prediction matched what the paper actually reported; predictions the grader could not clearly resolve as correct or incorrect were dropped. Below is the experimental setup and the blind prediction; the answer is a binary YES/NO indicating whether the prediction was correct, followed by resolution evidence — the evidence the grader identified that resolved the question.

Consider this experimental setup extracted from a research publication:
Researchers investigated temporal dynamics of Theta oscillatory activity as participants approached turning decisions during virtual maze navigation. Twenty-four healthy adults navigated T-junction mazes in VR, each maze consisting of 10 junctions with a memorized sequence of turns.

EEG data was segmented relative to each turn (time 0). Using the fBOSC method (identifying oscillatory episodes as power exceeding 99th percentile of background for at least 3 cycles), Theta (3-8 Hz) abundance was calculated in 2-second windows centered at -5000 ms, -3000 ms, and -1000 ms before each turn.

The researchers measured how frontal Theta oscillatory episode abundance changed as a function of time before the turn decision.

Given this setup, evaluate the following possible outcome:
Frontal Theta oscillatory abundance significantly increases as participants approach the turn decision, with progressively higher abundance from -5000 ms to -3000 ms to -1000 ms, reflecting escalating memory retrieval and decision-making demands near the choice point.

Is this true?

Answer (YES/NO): NO